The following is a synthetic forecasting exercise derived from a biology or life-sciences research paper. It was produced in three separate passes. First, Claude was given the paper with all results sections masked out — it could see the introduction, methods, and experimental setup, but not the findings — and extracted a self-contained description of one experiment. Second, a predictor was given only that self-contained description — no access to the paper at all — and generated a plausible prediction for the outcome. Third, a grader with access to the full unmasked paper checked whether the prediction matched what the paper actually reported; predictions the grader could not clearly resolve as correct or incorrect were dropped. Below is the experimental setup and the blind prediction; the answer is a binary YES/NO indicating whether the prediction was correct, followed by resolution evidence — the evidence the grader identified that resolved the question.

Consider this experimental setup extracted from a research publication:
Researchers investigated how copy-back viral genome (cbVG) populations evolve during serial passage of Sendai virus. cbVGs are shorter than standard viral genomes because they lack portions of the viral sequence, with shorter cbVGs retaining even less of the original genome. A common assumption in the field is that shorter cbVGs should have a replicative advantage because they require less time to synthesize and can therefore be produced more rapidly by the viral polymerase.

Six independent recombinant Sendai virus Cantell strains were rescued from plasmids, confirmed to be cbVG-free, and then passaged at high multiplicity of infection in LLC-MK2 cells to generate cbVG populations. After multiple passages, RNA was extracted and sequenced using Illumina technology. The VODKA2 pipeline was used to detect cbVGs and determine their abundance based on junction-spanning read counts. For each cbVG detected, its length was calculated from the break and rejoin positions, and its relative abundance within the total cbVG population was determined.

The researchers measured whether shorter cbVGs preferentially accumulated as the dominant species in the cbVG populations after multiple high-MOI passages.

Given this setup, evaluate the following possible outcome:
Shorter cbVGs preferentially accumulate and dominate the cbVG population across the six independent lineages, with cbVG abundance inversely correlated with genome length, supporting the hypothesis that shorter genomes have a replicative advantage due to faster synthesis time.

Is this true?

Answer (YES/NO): NO